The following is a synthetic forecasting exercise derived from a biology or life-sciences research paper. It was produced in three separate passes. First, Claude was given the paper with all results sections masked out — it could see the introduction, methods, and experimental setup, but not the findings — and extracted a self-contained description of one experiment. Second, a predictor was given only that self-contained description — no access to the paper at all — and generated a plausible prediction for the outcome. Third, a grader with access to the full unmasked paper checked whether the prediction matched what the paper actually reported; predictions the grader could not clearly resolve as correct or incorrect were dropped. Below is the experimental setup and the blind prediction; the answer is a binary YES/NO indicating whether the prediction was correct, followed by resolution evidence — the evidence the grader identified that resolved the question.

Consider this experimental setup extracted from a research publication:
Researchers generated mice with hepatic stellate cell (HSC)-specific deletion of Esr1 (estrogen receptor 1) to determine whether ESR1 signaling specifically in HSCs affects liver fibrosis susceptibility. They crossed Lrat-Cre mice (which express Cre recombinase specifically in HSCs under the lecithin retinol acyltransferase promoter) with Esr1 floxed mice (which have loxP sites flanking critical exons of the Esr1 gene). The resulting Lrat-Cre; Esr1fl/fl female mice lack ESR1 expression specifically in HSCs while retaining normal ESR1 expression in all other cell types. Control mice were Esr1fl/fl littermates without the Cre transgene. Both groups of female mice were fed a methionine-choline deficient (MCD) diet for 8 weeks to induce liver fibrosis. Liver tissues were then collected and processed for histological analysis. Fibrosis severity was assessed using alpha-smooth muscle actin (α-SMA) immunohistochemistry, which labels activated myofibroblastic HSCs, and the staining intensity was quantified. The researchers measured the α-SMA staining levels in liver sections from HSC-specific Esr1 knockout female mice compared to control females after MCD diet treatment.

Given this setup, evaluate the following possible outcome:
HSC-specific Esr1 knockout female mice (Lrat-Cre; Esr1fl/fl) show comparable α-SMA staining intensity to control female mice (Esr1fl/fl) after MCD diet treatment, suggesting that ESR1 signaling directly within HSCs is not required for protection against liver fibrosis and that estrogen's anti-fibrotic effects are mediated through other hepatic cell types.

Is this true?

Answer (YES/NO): NO